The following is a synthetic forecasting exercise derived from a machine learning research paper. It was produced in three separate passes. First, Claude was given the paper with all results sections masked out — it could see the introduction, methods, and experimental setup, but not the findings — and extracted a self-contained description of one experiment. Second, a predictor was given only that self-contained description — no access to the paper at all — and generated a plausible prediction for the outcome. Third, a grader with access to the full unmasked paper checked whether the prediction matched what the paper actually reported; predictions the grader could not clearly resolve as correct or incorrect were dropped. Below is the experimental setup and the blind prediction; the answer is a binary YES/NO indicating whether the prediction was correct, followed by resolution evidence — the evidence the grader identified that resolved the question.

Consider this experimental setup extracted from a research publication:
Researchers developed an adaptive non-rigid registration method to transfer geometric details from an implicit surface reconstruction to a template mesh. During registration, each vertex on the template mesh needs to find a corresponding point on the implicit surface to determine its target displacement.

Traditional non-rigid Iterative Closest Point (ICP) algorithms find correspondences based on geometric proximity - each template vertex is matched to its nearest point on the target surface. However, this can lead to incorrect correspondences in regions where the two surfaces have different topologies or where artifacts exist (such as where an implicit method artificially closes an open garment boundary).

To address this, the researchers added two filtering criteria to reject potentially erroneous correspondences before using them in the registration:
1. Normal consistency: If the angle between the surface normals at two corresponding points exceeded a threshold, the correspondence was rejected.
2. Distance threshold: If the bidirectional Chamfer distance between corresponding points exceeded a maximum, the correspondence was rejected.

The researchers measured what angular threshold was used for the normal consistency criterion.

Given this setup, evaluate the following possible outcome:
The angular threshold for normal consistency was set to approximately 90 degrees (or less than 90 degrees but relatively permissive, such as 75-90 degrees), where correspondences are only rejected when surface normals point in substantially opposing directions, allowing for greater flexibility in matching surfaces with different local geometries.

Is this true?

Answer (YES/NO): NO